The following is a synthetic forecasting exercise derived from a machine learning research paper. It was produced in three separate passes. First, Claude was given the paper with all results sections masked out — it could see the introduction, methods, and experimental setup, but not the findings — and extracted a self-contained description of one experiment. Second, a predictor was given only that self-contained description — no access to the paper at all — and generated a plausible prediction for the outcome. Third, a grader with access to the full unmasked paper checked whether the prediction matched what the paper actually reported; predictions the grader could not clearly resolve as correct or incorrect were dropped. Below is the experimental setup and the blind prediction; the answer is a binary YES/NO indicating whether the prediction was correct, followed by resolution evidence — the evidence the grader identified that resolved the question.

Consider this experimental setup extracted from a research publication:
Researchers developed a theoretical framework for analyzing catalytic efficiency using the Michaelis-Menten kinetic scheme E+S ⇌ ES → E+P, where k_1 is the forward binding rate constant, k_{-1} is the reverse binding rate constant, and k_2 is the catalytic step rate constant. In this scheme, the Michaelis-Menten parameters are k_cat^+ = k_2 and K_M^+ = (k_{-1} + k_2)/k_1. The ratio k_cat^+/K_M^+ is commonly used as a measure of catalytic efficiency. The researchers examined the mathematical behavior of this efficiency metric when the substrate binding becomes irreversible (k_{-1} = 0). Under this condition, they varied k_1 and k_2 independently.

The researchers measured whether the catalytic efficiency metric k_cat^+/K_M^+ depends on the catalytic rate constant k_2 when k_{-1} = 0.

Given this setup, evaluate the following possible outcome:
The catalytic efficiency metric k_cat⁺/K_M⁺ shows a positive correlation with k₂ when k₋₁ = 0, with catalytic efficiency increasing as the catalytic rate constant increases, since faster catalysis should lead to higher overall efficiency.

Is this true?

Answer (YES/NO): NO